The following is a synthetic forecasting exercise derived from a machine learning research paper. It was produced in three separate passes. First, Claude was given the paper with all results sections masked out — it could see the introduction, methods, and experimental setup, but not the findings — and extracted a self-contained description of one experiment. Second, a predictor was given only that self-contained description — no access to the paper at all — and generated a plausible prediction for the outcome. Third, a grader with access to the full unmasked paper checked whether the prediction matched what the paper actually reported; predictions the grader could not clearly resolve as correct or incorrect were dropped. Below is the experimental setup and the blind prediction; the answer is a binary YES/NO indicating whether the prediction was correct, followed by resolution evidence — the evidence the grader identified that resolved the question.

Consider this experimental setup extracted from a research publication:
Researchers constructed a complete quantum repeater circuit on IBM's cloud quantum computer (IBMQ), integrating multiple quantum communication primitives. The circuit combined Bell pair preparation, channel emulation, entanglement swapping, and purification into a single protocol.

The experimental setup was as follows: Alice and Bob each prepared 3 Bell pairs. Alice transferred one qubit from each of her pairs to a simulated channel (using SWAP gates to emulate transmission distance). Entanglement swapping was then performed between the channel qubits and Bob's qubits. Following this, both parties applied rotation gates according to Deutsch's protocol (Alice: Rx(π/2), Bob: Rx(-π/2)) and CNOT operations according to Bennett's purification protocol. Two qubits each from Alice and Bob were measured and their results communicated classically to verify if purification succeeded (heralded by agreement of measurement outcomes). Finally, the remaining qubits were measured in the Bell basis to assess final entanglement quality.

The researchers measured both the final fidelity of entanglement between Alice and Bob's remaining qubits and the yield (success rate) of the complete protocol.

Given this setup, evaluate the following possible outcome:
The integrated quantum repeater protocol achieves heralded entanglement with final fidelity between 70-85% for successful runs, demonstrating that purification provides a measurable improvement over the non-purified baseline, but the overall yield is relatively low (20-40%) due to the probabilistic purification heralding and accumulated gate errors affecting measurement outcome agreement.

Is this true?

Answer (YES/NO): NO